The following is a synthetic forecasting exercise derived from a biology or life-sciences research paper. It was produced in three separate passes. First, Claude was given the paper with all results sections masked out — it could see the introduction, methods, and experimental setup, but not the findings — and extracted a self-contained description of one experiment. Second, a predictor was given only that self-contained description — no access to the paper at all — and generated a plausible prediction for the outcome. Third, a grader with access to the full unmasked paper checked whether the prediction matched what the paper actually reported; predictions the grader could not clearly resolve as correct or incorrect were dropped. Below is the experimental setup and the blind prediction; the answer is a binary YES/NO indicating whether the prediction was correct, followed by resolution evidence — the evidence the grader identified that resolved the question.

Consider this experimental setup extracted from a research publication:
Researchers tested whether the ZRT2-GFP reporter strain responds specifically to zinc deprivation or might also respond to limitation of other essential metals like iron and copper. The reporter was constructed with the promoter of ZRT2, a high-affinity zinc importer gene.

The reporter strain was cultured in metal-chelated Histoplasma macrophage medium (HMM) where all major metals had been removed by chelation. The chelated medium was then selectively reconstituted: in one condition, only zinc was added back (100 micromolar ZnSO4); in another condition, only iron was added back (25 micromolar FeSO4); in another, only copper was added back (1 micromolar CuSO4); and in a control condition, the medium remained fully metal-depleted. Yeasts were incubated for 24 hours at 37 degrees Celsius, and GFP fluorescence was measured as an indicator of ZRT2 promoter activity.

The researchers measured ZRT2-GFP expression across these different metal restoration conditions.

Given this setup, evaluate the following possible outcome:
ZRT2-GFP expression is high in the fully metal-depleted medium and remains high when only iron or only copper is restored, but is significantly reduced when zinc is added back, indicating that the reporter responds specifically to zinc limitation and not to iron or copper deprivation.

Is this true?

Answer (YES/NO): YES